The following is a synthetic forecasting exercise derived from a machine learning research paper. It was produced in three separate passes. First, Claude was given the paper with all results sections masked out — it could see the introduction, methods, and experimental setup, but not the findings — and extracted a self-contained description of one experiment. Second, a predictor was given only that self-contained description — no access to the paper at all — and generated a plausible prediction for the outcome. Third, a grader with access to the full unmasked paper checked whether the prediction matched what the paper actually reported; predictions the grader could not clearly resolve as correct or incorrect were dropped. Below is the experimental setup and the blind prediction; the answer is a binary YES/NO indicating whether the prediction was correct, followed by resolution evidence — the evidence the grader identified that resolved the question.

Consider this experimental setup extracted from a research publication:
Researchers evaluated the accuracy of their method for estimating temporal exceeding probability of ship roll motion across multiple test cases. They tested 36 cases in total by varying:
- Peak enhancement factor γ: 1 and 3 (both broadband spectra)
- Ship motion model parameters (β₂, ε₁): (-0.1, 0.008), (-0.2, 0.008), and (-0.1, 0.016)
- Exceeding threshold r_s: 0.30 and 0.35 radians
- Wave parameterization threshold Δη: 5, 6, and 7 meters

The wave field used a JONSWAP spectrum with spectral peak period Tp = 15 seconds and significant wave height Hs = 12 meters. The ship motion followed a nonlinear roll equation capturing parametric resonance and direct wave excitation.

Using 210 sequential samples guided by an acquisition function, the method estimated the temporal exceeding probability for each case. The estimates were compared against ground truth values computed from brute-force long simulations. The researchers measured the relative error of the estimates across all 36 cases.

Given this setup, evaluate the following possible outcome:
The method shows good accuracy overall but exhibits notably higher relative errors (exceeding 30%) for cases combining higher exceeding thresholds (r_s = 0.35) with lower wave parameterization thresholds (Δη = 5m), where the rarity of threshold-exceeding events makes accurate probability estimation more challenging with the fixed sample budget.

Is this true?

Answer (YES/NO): NO